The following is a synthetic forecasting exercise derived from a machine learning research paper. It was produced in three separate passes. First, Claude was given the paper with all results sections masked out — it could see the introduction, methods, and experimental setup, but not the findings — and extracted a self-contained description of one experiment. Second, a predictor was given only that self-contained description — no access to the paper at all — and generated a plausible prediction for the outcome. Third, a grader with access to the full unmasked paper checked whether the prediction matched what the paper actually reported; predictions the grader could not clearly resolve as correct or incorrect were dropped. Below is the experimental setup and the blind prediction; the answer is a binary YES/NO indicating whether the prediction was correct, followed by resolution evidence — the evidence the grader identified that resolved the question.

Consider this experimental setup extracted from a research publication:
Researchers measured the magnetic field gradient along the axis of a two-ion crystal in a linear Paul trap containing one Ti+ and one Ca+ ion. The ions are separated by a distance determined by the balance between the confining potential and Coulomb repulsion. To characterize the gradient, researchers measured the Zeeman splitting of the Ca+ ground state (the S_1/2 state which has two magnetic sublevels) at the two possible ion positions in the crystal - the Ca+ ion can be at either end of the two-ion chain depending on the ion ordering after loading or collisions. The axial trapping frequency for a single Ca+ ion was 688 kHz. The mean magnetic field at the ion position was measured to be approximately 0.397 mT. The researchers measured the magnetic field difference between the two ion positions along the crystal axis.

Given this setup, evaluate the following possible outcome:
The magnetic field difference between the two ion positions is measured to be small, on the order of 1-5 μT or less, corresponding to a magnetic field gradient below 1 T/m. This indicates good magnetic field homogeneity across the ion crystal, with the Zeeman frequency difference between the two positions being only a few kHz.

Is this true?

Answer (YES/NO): NO